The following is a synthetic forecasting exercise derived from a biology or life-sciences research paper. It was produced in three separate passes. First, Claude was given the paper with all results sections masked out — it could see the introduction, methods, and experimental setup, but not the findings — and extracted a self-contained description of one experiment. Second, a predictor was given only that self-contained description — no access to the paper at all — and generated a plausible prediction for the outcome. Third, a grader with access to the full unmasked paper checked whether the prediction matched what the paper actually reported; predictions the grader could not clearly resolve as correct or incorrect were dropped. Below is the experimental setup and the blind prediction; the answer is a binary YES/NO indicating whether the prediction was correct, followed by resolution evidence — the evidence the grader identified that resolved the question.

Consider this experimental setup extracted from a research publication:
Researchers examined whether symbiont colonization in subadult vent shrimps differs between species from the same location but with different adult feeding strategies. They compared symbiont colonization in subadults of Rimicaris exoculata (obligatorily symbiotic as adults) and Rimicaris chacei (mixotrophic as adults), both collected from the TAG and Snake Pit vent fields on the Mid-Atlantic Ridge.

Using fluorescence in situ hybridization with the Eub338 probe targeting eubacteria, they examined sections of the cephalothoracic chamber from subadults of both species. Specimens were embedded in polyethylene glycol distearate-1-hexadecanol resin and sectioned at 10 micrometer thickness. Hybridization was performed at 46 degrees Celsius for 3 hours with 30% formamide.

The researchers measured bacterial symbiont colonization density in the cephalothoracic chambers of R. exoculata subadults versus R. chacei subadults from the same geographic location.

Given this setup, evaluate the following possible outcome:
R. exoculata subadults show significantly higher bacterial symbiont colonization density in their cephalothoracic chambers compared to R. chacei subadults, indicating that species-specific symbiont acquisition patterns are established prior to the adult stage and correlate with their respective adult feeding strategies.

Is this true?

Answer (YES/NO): YES